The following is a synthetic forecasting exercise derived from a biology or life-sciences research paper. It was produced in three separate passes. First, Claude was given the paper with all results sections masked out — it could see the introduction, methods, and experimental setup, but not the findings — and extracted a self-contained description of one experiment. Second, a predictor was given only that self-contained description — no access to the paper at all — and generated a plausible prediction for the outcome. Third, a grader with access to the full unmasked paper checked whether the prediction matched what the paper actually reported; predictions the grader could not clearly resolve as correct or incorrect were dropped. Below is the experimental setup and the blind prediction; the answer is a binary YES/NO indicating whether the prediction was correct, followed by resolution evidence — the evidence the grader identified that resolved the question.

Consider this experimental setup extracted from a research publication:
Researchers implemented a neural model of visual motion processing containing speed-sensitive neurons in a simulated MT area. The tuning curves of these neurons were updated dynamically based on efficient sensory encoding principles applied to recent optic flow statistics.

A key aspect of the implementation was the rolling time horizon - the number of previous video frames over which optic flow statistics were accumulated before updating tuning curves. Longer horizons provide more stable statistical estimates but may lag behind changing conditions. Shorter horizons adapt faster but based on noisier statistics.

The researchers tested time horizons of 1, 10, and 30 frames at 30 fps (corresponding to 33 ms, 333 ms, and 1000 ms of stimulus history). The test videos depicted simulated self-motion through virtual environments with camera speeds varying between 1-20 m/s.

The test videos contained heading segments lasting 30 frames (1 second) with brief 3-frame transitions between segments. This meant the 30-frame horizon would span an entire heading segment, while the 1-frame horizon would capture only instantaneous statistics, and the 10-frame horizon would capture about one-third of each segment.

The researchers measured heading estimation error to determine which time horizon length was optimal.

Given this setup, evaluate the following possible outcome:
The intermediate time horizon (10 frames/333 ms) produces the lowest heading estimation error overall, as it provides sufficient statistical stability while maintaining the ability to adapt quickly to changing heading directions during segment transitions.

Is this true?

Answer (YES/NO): YES